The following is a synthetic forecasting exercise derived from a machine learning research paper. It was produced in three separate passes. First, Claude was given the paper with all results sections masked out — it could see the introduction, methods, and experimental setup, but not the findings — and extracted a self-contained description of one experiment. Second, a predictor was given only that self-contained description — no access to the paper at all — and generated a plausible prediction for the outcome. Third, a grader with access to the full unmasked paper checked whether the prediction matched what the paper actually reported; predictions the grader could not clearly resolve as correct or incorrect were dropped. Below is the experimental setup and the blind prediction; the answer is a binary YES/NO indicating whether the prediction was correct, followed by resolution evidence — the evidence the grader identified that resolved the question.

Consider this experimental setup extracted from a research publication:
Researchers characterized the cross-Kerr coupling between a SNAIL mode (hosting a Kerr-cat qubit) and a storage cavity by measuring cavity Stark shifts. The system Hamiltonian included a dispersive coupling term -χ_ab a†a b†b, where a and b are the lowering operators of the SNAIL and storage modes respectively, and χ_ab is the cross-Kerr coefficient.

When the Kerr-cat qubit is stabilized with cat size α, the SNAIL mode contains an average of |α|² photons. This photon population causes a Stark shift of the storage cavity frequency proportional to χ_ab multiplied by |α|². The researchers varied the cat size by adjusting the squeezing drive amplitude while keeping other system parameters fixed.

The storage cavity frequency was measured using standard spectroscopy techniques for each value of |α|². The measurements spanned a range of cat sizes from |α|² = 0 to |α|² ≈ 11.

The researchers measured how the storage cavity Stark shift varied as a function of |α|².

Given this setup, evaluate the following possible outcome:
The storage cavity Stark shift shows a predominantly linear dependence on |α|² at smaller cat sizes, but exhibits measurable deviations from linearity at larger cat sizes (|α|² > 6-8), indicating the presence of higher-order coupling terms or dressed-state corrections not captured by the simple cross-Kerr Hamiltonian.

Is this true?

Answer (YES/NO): NO